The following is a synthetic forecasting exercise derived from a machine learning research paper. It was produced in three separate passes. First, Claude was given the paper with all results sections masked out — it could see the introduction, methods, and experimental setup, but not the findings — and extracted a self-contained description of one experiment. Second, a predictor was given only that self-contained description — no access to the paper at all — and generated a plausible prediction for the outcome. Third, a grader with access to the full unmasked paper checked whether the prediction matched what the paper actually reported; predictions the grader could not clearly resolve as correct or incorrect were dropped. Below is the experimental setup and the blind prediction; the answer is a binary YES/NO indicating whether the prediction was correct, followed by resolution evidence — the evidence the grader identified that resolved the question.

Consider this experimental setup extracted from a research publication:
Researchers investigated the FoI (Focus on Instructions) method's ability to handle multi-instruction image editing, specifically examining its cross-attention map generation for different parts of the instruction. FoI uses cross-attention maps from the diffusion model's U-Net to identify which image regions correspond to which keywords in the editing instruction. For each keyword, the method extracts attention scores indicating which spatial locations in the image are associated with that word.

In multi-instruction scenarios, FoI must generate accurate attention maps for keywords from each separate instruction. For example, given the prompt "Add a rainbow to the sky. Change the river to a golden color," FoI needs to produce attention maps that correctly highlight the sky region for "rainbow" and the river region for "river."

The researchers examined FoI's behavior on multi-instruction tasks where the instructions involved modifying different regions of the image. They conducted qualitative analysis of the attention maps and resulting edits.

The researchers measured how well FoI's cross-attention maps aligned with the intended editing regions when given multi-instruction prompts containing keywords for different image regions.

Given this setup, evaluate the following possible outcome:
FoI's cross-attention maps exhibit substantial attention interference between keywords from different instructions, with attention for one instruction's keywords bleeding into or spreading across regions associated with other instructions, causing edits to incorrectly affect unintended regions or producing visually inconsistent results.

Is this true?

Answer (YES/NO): NO